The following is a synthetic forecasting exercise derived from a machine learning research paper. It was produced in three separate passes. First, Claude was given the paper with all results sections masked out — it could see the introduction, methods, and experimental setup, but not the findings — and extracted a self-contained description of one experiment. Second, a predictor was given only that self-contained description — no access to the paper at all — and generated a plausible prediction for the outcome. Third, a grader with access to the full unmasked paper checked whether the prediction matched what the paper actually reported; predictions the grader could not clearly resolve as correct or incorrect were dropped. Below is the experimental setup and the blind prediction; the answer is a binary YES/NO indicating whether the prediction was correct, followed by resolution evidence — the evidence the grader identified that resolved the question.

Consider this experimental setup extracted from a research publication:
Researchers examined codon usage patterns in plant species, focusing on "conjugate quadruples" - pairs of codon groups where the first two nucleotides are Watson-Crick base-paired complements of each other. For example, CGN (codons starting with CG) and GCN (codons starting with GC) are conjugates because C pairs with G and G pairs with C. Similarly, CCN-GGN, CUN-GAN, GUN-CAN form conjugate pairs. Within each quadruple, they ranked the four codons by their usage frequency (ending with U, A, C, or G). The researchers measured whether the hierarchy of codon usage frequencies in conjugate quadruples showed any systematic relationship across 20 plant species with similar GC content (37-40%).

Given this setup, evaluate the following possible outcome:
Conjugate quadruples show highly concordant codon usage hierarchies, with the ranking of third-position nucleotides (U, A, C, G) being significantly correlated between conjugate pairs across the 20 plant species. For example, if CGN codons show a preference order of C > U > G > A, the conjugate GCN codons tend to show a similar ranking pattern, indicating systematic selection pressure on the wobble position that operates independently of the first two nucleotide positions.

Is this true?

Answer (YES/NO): NO